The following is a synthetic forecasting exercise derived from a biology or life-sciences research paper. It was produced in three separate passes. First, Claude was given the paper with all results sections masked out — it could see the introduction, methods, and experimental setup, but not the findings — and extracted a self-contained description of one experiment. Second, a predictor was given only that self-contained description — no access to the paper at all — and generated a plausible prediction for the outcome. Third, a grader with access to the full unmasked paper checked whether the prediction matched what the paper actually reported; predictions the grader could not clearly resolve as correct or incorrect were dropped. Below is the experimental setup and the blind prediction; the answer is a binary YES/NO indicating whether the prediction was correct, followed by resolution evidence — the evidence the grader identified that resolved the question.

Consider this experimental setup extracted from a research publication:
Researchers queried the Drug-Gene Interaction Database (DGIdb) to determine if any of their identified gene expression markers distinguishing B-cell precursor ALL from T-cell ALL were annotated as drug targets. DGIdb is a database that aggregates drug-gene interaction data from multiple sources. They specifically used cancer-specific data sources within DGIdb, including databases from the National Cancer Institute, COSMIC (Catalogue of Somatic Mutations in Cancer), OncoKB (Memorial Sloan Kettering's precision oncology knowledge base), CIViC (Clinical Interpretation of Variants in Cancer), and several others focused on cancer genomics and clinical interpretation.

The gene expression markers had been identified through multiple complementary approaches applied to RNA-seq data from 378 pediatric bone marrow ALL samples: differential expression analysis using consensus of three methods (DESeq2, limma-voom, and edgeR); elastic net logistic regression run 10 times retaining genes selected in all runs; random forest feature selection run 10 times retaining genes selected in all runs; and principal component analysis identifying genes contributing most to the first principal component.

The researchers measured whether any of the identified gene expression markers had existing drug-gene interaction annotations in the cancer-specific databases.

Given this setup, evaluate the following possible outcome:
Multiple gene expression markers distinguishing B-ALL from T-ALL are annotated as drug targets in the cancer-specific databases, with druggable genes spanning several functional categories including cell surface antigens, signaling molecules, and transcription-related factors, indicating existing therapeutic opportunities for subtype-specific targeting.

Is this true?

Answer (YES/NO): NO